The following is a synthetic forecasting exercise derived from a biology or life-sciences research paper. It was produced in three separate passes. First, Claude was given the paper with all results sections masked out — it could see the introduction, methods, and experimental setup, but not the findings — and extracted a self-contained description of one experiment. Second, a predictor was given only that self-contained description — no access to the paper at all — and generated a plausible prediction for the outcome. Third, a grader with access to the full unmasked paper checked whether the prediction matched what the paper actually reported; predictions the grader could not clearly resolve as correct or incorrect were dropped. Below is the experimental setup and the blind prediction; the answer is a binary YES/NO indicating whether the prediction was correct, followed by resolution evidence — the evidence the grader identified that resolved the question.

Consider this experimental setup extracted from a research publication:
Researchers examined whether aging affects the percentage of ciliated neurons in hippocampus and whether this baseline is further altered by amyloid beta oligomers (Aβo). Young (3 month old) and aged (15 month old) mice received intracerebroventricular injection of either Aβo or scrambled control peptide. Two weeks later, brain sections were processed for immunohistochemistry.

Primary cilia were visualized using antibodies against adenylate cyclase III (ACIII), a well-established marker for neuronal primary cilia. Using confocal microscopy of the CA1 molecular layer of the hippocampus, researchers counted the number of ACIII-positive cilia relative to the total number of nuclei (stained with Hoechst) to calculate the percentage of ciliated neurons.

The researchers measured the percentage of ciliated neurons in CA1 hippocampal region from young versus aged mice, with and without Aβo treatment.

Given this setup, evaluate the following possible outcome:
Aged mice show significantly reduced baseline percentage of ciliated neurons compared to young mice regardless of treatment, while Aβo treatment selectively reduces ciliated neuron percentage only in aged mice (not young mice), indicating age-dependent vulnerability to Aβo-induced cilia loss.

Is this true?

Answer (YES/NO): NO